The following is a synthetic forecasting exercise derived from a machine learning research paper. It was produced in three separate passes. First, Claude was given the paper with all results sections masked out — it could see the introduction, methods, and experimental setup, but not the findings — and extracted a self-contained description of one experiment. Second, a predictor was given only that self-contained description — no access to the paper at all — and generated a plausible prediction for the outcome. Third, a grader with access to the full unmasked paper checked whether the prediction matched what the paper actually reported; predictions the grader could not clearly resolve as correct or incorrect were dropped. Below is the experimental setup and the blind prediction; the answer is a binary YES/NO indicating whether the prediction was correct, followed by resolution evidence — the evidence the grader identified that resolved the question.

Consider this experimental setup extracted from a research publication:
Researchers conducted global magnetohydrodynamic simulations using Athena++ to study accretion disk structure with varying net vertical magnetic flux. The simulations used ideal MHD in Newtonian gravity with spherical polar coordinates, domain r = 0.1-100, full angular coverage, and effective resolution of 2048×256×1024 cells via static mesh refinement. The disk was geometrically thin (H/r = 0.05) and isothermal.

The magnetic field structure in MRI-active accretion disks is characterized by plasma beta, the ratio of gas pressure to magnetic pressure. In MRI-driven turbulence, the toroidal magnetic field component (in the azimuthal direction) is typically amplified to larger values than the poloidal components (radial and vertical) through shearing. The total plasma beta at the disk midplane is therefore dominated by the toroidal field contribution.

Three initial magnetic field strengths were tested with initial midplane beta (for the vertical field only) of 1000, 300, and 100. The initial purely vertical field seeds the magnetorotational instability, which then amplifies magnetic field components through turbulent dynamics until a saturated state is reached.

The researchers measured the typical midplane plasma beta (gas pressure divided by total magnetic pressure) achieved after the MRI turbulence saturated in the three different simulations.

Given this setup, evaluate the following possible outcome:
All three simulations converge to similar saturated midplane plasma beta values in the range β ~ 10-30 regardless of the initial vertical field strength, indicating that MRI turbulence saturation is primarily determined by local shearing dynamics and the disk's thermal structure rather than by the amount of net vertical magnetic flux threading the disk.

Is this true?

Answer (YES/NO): NO